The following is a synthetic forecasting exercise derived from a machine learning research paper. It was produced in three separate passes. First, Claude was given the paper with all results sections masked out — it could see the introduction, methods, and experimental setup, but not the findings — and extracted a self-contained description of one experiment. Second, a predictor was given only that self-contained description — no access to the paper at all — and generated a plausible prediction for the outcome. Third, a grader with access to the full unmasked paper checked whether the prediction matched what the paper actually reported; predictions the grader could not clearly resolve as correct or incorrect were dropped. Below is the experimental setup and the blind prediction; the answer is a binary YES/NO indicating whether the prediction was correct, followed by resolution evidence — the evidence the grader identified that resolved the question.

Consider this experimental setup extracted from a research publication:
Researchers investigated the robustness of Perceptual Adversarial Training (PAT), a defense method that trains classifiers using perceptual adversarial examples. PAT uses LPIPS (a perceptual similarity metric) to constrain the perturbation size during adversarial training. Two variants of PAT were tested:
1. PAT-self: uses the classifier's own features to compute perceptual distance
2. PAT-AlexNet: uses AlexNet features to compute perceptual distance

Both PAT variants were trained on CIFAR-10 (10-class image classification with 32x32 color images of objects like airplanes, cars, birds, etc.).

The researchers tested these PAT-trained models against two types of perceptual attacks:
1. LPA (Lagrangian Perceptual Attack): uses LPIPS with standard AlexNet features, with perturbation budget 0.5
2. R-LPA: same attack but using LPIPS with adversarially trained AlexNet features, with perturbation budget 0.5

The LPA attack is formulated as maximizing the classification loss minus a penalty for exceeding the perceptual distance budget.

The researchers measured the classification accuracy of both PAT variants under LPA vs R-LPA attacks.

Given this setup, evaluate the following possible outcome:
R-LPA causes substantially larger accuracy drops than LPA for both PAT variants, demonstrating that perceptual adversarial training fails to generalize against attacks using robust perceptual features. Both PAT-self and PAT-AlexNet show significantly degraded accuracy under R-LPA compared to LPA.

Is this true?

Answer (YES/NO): YES